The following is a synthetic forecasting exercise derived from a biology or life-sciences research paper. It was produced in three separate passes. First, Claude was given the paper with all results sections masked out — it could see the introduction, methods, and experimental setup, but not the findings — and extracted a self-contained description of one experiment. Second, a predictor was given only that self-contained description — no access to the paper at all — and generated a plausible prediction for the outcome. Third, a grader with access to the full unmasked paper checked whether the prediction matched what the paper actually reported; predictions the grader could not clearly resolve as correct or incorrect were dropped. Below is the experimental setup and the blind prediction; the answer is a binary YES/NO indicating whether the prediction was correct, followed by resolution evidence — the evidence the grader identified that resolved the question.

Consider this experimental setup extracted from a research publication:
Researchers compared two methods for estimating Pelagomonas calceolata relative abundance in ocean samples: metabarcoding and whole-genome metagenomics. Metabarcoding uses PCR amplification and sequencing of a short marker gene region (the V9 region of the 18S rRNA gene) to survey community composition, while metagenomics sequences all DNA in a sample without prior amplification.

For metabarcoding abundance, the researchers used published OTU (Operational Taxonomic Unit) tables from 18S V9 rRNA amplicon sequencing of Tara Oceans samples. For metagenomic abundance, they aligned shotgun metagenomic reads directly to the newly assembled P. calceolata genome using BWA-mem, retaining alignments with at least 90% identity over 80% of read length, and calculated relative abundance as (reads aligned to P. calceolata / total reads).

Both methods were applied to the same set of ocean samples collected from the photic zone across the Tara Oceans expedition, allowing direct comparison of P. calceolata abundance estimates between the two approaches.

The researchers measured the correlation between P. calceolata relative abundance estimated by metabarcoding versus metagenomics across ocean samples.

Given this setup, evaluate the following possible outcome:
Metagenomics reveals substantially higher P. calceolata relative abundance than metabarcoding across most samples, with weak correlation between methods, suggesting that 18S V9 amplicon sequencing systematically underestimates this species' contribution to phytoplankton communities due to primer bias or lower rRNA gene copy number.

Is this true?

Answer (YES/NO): NO